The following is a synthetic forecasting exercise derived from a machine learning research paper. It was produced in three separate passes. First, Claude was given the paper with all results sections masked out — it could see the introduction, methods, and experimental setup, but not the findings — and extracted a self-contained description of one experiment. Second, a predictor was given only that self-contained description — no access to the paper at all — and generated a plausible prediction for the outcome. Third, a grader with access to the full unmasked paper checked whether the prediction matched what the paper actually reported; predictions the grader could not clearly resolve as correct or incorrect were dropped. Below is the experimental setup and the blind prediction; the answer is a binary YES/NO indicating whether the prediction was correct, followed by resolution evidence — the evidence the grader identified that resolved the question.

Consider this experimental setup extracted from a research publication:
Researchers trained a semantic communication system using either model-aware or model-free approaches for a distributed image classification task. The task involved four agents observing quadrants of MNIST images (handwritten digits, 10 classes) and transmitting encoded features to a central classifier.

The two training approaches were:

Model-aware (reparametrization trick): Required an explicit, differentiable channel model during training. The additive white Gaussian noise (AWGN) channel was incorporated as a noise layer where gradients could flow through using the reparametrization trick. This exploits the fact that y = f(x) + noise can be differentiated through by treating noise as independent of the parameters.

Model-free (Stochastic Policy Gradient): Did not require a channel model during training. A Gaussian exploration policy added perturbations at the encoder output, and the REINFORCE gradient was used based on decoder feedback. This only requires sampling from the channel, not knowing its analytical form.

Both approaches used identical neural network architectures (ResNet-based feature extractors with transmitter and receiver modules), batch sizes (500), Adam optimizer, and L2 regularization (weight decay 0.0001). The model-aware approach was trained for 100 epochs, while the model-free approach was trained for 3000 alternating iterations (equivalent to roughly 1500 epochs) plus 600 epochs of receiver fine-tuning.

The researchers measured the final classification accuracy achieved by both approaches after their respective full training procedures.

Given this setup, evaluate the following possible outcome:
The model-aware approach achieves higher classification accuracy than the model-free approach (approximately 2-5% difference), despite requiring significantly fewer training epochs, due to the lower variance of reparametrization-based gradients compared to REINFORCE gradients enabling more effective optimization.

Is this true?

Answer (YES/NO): NO